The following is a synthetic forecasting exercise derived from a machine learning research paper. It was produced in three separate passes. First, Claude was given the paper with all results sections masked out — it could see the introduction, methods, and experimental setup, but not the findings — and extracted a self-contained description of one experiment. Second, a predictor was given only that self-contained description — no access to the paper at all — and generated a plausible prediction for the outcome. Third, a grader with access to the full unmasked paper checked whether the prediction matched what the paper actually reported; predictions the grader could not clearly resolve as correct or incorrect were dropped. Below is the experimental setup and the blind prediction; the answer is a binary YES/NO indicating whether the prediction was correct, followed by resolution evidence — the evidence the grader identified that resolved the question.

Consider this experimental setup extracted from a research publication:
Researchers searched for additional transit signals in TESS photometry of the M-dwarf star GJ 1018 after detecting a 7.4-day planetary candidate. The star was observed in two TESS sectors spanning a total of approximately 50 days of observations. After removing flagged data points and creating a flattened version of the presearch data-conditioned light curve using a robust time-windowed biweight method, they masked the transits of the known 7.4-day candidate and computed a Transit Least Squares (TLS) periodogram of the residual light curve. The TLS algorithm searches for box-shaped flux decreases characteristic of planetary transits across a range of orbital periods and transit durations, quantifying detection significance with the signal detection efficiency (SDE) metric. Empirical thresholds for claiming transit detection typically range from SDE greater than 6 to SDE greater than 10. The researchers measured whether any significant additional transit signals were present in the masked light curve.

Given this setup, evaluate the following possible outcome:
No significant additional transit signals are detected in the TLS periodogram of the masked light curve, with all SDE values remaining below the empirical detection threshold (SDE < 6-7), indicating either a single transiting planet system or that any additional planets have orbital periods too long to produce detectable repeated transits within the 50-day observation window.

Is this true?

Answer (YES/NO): NO